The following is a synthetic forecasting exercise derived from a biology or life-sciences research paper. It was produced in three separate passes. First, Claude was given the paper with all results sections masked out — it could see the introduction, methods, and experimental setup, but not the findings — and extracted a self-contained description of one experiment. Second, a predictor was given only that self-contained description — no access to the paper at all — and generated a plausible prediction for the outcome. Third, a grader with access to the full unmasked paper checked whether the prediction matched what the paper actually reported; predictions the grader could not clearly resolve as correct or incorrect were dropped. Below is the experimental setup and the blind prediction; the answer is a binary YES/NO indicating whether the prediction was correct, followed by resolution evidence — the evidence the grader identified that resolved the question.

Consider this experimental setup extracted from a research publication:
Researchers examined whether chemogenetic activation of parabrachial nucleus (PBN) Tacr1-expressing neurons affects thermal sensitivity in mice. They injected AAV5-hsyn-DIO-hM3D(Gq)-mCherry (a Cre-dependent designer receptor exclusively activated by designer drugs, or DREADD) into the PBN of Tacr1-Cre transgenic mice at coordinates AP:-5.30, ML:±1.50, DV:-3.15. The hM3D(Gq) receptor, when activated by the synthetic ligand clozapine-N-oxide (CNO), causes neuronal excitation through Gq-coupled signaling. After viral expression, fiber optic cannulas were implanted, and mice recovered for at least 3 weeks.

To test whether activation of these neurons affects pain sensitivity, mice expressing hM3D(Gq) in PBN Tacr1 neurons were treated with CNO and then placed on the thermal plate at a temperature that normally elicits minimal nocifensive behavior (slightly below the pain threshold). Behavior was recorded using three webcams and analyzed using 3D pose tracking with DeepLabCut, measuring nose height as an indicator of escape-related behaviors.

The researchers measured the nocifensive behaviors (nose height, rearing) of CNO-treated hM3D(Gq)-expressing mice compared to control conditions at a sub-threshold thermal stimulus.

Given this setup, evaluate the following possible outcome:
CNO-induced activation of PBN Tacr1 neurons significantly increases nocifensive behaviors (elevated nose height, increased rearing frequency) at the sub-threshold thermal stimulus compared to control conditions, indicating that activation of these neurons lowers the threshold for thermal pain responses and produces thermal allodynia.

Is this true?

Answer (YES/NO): NO